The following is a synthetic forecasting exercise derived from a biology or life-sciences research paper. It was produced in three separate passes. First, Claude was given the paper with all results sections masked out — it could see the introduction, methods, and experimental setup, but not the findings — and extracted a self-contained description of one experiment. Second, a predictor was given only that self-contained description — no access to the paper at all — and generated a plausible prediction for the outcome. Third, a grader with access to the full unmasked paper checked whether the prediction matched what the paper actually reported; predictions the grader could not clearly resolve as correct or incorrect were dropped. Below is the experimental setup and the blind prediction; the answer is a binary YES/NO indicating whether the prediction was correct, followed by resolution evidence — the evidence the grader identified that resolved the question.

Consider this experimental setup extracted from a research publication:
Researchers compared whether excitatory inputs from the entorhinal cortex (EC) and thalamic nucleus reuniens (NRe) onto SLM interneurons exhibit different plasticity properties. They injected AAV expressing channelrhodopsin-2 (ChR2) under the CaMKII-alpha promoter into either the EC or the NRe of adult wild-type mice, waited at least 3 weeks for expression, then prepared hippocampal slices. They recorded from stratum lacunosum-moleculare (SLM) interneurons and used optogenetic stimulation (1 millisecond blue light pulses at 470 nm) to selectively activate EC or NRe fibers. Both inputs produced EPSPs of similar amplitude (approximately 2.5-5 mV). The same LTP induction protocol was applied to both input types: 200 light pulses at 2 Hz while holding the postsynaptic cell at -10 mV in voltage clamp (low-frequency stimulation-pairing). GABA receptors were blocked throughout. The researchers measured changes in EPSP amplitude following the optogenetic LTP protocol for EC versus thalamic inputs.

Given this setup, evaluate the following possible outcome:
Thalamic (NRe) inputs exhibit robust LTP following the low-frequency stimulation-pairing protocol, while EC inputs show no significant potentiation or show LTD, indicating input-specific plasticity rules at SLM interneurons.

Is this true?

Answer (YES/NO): NO